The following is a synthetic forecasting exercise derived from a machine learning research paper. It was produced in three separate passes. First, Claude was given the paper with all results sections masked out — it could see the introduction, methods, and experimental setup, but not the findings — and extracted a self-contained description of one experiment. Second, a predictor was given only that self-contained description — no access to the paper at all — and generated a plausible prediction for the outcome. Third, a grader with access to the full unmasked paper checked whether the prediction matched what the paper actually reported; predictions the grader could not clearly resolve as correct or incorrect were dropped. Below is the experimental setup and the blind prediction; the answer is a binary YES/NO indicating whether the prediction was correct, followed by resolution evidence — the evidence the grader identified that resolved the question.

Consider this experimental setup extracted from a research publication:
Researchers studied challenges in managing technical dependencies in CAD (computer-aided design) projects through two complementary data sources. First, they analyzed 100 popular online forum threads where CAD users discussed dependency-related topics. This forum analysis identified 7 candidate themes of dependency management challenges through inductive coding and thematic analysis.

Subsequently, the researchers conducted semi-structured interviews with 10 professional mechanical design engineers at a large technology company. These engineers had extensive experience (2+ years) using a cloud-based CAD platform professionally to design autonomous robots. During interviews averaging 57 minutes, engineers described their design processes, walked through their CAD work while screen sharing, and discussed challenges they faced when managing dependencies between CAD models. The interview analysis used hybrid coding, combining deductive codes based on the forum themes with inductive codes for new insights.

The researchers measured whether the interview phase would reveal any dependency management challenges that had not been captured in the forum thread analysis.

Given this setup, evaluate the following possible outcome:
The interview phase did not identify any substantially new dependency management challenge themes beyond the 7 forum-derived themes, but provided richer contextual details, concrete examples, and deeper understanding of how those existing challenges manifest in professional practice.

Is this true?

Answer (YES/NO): NO